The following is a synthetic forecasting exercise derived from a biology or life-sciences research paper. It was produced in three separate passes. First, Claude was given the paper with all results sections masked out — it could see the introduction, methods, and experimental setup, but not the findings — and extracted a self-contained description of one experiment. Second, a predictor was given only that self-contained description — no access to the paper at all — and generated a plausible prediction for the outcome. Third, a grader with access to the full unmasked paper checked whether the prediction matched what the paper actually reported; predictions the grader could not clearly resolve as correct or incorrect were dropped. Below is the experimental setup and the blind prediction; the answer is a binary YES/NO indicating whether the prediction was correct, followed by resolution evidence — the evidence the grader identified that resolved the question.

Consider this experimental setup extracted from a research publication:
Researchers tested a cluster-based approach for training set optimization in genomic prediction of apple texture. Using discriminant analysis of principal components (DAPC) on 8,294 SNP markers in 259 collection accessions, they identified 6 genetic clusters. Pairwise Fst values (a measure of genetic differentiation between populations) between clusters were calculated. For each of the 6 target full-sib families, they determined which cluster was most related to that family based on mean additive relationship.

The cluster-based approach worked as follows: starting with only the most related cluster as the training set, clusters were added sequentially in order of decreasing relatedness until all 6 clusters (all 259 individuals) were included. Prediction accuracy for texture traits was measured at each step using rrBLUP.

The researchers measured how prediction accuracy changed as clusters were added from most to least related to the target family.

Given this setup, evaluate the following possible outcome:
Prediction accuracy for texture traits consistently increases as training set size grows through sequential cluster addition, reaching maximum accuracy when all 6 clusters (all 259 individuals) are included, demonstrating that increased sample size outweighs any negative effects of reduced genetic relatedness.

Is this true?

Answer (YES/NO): NO